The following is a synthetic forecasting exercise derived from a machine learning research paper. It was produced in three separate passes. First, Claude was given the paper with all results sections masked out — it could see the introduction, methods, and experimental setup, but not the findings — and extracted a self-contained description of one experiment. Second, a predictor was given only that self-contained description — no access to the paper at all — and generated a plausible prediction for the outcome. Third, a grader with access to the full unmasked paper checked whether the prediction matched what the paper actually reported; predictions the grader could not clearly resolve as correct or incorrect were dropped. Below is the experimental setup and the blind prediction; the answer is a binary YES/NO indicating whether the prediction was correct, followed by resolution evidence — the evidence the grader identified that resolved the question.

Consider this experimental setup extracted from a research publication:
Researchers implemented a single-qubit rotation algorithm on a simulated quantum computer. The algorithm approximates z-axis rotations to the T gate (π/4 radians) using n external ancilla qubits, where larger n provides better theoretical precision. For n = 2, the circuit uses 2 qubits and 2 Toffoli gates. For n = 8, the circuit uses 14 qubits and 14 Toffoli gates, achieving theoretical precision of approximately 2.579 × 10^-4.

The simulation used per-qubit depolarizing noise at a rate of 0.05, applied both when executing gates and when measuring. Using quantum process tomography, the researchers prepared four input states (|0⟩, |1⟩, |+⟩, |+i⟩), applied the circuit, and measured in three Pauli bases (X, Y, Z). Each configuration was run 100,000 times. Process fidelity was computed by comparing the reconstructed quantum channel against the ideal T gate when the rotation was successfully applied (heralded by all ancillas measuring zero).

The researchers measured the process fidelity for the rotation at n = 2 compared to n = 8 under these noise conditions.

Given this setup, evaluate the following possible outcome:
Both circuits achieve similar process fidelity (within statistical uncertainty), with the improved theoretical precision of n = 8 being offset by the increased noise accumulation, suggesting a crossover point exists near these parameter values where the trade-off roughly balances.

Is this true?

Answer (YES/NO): YES